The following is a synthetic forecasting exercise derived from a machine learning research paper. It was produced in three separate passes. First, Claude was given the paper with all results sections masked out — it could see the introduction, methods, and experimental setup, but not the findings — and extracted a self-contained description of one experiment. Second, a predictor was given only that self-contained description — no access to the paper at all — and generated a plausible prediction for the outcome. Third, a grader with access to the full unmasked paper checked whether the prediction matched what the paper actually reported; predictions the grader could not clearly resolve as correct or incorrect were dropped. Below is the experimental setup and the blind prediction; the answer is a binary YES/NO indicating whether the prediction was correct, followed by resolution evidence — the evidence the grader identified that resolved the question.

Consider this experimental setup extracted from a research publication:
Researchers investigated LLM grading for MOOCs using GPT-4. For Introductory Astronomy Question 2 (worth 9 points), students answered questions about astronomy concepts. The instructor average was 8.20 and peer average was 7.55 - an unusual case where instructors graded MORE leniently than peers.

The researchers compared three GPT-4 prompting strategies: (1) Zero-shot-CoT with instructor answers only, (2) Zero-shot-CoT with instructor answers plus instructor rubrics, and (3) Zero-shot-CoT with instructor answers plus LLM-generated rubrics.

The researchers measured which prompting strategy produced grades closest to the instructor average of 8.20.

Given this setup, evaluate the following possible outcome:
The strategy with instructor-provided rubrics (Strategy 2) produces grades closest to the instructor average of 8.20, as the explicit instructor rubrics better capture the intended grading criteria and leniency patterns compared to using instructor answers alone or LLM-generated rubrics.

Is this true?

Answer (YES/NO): YES